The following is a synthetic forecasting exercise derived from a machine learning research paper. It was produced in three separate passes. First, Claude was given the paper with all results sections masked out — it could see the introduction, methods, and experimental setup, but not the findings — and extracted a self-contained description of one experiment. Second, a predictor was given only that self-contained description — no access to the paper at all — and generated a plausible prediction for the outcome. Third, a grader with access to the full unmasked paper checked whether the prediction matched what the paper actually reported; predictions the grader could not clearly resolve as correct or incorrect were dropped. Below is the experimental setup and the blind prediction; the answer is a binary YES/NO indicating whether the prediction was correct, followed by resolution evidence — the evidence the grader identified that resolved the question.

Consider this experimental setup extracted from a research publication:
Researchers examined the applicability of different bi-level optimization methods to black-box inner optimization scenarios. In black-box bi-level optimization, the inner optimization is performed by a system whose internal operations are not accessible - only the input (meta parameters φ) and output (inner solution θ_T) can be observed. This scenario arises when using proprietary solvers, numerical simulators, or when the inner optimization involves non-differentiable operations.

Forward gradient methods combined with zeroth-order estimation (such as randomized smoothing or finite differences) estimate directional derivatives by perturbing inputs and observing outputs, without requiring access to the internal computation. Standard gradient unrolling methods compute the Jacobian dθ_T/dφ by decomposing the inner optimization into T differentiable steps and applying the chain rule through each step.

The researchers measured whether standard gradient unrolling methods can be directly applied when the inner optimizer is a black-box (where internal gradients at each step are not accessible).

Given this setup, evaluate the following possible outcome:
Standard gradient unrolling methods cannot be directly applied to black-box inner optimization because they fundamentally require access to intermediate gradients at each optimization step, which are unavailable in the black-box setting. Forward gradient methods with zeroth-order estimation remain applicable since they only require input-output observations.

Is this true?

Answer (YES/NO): YES